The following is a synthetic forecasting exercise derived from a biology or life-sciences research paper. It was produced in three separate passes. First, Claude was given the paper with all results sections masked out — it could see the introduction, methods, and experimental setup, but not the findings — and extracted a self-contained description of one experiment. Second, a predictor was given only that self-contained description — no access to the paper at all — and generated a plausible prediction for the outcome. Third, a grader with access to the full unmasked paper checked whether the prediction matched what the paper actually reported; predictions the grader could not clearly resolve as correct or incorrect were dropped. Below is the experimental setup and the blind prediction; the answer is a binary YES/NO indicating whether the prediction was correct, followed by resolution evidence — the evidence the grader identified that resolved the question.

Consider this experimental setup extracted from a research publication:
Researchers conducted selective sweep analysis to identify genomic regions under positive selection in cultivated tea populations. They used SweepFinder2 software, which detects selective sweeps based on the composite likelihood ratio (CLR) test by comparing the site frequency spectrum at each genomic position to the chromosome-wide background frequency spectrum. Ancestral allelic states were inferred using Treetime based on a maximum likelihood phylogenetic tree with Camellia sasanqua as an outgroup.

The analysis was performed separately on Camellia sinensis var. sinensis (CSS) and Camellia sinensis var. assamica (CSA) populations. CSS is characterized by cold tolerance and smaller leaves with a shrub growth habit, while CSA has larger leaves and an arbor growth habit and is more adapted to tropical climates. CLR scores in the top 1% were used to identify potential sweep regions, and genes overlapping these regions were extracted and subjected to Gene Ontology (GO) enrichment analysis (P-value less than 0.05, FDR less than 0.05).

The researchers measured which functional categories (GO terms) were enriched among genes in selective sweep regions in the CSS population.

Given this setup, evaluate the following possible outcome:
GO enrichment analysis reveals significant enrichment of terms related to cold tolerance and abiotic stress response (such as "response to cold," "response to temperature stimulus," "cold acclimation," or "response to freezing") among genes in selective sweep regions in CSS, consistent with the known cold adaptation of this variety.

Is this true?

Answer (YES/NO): NO